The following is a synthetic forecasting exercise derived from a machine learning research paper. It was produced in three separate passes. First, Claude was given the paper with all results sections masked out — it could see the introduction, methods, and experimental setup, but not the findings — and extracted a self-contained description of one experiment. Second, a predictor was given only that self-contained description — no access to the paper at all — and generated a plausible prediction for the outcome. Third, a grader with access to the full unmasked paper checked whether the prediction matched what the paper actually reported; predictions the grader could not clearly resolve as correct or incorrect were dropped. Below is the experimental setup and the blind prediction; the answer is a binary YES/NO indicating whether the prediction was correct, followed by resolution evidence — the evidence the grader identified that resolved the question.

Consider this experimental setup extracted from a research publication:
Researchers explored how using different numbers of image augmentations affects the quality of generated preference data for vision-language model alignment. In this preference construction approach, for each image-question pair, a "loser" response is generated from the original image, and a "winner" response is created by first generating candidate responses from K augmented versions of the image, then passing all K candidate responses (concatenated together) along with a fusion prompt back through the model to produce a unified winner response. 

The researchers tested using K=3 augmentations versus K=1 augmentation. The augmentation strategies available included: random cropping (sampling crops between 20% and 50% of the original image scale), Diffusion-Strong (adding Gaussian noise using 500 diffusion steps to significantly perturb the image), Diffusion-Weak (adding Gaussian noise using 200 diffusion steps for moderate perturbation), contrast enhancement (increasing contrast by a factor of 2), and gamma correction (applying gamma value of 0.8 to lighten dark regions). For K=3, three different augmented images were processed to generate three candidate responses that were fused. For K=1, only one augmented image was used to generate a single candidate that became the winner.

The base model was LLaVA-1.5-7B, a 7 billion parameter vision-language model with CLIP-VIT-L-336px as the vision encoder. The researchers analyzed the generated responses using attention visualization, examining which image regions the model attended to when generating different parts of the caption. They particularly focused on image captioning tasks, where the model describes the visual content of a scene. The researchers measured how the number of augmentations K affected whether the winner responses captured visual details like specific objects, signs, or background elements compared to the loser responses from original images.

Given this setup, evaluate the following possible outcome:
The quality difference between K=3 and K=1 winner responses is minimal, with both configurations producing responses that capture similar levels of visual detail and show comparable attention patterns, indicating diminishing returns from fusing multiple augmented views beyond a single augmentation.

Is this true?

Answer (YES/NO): NO